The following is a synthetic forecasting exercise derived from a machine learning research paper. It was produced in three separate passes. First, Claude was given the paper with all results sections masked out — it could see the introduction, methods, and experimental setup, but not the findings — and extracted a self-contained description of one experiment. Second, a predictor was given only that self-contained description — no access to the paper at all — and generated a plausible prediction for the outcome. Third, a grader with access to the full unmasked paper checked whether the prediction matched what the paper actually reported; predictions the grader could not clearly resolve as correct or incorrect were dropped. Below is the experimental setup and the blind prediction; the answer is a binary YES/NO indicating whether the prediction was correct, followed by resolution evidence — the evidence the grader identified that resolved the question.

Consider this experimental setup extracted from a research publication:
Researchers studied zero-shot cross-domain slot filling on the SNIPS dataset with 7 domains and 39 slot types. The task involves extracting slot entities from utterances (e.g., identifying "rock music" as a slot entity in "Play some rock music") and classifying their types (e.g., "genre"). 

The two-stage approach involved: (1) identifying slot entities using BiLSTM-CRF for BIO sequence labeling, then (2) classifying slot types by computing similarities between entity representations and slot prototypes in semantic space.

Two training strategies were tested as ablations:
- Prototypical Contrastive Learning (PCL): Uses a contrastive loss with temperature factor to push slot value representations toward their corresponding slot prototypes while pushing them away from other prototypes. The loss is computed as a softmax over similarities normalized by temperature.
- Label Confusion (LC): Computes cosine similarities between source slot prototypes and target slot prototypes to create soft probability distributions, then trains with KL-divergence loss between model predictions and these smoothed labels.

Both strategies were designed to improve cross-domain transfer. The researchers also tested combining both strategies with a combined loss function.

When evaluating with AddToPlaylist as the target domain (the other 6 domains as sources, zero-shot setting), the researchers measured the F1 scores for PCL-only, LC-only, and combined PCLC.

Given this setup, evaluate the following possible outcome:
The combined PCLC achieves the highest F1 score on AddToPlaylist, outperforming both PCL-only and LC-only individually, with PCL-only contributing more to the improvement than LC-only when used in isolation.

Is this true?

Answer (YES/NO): YES